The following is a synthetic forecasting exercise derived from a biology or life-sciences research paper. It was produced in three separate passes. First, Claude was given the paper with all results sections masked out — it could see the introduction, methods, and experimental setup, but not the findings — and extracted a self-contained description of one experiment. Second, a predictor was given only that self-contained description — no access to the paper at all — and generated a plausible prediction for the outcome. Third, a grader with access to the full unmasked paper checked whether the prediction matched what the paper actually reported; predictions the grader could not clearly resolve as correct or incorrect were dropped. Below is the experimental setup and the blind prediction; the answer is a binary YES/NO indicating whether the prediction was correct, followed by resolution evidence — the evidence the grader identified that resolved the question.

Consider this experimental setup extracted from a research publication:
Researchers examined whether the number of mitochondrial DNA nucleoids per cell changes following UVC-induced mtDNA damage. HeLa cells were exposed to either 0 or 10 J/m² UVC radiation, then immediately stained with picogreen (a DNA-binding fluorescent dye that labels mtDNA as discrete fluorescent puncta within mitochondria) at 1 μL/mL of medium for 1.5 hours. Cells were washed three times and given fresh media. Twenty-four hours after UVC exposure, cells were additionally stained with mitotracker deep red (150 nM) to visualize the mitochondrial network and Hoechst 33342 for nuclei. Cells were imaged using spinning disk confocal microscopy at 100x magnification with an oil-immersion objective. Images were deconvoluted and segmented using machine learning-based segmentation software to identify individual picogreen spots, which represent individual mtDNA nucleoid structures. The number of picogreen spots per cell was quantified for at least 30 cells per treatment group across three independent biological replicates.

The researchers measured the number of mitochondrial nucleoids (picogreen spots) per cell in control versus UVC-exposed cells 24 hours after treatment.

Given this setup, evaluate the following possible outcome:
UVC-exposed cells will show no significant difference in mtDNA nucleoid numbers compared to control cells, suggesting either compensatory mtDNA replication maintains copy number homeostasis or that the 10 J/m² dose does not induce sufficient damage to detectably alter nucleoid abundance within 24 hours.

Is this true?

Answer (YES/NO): NO